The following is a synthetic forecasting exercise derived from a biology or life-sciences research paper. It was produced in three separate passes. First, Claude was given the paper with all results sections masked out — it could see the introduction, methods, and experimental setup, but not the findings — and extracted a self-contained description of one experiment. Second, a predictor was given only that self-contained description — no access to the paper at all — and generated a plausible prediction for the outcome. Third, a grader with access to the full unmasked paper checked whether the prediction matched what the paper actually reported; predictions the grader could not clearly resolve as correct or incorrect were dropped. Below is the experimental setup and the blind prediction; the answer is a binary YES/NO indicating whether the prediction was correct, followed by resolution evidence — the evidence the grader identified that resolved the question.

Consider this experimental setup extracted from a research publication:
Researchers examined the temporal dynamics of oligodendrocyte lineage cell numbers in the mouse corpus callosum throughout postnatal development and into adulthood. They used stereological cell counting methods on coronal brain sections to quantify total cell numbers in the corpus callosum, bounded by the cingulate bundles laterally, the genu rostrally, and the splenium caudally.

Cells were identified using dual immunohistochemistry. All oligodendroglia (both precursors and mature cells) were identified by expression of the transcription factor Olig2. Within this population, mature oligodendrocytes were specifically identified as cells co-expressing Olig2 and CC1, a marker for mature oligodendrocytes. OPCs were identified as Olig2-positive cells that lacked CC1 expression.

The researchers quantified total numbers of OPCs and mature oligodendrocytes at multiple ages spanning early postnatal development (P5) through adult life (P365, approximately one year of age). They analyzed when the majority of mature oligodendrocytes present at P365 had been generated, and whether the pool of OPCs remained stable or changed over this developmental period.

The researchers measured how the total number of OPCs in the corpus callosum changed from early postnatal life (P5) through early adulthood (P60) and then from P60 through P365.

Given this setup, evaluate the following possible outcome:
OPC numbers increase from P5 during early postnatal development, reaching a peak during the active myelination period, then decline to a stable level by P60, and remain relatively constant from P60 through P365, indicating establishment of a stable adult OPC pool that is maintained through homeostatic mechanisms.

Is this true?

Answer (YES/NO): NO